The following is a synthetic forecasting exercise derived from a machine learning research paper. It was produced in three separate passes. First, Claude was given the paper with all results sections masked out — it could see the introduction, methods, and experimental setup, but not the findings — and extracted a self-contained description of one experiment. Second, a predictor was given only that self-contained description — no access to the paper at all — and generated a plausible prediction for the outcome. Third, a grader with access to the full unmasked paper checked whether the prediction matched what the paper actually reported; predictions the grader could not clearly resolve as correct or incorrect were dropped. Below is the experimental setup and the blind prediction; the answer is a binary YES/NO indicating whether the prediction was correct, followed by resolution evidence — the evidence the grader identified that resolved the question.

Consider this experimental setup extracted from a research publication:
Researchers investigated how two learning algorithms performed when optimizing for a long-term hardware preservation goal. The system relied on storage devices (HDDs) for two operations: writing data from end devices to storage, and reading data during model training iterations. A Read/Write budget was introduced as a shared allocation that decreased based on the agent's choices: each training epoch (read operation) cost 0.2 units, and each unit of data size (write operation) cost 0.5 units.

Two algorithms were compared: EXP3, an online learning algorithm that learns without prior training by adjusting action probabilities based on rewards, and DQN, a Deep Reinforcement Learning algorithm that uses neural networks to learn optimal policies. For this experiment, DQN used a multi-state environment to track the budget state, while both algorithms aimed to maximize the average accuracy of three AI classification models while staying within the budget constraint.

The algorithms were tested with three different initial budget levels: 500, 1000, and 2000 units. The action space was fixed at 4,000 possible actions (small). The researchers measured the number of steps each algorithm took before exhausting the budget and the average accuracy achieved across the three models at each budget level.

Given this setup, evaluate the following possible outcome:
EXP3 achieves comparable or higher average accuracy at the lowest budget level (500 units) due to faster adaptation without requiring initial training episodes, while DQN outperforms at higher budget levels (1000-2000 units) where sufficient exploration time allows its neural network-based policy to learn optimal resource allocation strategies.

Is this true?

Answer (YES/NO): NO